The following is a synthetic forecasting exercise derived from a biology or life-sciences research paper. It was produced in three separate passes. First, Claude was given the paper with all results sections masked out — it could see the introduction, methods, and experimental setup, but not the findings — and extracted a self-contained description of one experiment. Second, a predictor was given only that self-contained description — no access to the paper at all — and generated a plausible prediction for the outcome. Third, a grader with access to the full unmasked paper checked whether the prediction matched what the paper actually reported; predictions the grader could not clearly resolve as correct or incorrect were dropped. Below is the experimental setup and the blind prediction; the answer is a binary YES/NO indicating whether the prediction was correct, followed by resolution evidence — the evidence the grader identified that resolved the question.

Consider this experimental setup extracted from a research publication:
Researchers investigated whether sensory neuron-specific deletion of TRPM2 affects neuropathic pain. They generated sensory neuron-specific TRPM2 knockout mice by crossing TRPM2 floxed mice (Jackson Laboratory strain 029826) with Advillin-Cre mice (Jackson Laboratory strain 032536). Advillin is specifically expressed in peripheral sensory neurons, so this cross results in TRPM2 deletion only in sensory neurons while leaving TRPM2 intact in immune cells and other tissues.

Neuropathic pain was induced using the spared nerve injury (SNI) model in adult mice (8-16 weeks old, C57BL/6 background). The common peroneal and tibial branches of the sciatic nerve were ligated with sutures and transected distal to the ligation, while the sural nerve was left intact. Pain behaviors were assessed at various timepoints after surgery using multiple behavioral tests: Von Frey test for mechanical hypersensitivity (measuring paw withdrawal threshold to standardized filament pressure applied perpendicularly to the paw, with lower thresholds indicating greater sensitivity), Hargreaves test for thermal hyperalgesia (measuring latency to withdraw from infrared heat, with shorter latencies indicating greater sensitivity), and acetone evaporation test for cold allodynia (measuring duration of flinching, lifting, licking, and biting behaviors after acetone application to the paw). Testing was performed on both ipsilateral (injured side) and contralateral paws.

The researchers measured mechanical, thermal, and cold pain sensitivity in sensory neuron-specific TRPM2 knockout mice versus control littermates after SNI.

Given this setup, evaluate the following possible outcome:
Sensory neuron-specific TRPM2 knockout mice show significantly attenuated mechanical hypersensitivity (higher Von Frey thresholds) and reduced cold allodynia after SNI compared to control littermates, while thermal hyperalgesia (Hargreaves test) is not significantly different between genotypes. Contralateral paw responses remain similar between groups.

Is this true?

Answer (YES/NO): NO